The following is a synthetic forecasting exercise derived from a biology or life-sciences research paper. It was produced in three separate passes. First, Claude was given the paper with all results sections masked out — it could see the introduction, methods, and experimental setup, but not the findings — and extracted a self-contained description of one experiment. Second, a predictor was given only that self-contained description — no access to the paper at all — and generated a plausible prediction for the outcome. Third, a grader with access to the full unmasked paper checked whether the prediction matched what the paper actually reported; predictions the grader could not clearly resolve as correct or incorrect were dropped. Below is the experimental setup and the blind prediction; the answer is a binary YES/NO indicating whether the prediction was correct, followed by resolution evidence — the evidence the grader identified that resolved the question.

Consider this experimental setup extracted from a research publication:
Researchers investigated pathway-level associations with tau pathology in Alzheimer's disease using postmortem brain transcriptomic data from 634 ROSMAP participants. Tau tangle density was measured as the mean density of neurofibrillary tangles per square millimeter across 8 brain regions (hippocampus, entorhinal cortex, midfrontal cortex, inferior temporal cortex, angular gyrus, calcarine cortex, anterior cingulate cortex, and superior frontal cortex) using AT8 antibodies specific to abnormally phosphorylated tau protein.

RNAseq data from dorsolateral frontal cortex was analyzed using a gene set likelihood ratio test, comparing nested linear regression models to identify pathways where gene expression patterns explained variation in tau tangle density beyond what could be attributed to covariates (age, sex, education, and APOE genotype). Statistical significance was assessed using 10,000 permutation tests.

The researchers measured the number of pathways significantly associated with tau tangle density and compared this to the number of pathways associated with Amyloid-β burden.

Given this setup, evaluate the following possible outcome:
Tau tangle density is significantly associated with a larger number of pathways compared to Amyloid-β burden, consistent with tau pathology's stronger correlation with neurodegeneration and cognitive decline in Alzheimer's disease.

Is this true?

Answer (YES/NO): NO